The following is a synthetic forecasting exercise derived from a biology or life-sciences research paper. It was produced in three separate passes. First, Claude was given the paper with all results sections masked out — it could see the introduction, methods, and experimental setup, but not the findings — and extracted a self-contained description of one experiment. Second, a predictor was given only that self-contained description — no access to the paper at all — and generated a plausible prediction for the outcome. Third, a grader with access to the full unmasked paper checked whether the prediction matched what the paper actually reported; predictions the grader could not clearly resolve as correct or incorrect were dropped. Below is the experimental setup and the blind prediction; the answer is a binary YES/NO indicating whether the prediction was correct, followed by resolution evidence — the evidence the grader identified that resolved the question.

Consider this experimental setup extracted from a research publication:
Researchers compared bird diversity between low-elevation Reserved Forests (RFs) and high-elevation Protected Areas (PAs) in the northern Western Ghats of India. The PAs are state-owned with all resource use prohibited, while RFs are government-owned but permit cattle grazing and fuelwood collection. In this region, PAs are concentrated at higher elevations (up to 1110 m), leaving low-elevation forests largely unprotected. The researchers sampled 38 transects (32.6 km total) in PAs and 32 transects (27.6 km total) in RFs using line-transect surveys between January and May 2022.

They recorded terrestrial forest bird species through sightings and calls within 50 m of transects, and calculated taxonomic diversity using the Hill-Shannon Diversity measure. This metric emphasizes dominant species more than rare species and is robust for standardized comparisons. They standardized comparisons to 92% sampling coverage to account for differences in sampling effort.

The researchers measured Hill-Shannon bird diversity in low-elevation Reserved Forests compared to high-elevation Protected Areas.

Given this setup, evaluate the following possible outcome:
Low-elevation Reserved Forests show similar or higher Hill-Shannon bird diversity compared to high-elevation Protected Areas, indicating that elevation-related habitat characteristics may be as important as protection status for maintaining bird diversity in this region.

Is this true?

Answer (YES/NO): YES